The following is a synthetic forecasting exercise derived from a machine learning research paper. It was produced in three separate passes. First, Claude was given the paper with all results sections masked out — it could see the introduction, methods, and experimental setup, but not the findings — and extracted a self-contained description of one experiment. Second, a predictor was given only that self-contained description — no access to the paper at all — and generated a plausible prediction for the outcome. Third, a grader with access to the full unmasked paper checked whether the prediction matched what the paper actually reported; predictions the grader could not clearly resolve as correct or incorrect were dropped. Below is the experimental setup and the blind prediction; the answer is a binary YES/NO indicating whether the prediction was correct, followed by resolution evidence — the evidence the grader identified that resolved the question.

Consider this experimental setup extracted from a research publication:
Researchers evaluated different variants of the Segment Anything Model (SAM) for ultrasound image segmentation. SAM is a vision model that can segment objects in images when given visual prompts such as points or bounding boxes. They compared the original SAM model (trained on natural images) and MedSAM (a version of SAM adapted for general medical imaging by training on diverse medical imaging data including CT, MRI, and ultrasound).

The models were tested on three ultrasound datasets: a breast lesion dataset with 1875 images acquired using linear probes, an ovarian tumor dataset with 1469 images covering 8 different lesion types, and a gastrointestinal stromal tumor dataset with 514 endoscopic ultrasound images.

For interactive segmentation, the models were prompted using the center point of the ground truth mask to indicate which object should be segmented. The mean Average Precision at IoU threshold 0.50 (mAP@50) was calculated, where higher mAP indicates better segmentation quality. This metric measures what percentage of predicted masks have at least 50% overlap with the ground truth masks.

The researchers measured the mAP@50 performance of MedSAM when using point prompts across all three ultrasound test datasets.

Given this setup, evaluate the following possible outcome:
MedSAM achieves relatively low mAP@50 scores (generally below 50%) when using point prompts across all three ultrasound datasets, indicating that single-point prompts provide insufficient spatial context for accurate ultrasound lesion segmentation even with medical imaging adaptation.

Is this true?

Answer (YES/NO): NO